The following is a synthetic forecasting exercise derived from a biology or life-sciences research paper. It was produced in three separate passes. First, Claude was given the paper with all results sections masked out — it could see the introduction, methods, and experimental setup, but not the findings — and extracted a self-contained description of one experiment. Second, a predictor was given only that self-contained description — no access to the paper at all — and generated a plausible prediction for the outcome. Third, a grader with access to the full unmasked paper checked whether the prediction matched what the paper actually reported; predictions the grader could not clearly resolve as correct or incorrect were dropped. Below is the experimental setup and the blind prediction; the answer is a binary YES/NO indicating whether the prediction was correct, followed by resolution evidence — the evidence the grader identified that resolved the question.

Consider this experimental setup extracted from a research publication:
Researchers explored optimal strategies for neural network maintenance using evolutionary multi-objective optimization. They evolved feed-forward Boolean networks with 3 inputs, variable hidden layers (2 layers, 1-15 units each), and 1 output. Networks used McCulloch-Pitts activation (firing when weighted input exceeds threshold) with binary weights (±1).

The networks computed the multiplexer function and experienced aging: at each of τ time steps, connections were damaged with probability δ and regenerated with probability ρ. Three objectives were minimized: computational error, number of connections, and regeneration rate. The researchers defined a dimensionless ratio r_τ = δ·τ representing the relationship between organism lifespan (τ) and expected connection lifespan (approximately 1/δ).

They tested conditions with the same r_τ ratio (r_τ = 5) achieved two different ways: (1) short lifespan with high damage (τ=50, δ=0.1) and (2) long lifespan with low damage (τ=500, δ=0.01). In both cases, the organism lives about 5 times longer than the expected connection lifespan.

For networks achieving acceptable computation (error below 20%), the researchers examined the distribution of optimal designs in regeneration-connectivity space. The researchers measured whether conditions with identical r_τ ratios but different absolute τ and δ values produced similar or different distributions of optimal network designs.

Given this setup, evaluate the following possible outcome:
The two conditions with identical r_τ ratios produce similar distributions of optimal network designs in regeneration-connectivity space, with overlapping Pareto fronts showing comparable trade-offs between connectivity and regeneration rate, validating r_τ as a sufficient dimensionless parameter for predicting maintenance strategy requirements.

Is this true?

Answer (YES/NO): NO